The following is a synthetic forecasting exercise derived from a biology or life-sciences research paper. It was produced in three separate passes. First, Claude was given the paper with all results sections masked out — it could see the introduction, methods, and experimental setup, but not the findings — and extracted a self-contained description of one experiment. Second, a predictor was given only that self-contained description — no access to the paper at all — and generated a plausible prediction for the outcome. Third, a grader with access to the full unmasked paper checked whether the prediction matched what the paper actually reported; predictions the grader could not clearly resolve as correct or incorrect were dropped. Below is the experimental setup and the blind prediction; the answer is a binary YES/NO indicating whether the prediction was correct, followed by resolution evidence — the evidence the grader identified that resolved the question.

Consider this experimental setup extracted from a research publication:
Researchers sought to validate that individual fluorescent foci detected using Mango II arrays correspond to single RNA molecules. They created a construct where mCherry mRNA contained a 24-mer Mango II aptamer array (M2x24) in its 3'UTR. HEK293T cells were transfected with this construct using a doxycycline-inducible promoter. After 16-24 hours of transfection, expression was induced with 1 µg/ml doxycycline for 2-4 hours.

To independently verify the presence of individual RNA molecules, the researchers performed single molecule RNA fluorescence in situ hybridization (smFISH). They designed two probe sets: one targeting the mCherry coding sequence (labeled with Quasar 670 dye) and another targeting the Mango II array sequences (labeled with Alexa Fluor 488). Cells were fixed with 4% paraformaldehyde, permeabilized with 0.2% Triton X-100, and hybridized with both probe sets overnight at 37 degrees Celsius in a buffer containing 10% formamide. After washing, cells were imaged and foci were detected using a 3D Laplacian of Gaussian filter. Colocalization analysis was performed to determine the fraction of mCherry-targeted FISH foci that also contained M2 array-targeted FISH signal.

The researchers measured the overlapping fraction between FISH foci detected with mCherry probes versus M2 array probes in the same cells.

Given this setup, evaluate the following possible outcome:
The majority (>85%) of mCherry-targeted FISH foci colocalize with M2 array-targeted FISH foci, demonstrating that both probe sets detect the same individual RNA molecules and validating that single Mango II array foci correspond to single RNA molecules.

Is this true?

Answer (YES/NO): NO